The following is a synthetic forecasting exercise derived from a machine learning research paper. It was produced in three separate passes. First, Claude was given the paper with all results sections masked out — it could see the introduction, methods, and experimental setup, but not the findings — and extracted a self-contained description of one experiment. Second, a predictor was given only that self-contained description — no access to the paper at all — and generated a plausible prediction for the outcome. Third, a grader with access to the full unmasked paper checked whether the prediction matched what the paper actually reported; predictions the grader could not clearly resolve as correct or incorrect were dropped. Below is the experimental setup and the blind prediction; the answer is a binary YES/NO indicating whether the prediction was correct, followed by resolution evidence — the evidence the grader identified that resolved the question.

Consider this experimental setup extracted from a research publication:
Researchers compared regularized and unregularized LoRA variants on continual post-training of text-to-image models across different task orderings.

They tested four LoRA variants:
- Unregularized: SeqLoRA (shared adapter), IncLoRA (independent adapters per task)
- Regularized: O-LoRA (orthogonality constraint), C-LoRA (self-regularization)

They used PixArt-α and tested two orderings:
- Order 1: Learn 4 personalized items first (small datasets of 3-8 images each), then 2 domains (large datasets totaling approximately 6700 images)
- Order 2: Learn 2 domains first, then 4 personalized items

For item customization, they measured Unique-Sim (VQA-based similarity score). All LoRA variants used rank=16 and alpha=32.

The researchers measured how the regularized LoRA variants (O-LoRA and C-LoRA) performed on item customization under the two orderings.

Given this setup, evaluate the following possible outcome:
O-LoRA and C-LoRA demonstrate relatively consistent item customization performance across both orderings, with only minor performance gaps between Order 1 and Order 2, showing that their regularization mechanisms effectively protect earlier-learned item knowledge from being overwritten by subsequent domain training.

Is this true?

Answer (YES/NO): NO